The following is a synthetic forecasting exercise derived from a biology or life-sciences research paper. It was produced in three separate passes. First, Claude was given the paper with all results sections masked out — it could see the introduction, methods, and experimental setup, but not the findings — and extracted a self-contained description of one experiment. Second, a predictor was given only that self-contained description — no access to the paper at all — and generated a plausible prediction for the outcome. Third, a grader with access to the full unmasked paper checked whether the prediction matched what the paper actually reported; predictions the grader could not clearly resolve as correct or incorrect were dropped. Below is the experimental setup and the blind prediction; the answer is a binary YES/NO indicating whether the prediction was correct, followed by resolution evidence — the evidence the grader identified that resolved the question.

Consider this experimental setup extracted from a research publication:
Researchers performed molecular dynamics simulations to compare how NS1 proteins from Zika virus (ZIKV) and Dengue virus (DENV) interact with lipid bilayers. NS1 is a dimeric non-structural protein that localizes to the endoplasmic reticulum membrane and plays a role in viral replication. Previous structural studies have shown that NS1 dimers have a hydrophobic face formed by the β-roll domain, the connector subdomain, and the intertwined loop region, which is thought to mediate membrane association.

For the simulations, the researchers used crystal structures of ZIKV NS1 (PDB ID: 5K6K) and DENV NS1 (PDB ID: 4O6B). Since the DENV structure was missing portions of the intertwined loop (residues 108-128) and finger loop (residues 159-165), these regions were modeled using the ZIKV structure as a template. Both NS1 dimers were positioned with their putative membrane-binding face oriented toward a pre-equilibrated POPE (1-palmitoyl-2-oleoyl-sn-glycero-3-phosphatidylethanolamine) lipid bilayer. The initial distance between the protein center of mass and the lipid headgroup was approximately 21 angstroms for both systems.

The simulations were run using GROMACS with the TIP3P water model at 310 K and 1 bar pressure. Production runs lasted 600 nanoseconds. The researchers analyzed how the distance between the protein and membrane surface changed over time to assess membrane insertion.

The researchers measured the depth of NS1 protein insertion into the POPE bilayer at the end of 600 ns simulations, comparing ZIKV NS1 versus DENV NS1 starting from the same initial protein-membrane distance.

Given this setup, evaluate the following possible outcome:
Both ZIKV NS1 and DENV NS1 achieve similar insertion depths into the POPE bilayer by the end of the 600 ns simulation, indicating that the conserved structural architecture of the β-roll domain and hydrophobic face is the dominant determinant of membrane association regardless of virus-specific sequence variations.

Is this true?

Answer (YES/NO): NO